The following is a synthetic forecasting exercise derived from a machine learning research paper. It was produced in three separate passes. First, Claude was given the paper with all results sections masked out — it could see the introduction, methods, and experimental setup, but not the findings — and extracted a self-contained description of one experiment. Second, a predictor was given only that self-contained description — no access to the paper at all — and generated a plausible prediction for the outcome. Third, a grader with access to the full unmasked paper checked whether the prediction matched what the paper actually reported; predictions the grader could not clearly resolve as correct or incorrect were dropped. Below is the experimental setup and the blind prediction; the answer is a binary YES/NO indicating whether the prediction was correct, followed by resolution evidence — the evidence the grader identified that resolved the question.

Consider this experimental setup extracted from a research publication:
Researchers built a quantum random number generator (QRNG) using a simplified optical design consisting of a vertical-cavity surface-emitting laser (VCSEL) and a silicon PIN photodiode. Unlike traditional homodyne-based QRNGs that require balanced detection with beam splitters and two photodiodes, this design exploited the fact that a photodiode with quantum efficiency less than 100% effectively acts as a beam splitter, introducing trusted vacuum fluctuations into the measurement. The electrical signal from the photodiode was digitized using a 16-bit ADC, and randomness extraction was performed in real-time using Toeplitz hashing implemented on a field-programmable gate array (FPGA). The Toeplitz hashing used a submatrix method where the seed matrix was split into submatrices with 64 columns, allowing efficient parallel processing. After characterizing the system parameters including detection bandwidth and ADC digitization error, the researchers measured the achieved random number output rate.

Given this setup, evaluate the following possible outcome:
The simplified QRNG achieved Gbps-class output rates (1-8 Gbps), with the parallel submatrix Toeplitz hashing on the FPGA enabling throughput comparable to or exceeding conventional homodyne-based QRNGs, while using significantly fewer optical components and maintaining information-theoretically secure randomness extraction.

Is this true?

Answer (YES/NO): NO